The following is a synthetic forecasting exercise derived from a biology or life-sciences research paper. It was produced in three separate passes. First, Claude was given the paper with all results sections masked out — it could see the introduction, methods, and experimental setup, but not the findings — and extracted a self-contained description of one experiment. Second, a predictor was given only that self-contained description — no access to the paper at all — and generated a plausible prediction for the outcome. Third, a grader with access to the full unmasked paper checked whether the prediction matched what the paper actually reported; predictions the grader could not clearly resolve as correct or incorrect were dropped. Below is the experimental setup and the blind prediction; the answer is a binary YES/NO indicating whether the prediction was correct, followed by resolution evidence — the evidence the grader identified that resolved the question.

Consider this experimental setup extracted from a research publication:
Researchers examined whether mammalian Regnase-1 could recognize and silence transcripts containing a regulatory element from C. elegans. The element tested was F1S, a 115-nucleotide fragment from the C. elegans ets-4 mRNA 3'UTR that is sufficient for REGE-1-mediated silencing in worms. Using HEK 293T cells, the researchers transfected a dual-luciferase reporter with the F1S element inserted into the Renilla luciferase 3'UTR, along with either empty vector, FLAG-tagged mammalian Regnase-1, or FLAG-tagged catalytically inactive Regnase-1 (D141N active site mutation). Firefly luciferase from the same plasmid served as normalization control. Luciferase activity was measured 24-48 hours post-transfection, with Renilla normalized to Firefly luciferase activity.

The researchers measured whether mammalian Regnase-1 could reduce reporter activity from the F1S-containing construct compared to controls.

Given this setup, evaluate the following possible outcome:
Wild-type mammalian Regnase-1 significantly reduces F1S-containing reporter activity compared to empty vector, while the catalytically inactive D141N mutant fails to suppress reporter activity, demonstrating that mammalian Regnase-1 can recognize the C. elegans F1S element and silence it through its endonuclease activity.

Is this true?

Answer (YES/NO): YES